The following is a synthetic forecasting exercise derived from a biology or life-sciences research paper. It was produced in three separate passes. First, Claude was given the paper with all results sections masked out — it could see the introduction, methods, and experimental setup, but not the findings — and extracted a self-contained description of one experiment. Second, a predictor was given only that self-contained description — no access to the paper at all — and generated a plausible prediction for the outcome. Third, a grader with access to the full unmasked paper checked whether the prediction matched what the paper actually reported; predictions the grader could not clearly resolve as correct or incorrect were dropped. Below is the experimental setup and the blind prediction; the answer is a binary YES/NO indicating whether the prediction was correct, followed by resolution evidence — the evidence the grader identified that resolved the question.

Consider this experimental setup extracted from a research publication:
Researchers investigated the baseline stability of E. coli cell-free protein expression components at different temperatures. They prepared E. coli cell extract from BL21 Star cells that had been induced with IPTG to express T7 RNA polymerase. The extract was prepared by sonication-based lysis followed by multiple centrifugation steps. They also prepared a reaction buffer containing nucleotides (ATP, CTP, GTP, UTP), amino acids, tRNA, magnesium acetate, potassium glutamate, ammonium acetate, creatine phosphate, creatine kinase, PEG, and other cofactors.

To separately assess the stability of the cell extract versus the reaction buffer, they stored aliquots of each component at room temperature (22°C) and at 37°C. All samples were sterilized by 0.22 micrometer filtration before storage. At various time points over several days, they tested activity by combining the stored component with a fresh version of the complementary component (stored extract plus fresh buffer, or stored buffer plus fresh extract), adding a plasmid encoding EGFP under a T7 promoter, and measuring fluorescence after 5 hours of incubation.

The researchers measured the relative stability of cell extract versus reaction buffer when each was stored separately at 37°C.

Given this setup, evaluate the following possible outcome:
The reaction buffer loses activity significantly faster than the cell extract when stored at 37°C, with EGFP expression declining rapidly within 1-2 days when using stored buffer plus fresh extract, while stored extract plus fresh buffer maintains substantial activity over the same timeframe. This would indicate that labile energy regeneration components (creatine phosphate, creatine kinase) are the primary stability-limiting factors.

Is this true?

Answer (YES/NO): NO